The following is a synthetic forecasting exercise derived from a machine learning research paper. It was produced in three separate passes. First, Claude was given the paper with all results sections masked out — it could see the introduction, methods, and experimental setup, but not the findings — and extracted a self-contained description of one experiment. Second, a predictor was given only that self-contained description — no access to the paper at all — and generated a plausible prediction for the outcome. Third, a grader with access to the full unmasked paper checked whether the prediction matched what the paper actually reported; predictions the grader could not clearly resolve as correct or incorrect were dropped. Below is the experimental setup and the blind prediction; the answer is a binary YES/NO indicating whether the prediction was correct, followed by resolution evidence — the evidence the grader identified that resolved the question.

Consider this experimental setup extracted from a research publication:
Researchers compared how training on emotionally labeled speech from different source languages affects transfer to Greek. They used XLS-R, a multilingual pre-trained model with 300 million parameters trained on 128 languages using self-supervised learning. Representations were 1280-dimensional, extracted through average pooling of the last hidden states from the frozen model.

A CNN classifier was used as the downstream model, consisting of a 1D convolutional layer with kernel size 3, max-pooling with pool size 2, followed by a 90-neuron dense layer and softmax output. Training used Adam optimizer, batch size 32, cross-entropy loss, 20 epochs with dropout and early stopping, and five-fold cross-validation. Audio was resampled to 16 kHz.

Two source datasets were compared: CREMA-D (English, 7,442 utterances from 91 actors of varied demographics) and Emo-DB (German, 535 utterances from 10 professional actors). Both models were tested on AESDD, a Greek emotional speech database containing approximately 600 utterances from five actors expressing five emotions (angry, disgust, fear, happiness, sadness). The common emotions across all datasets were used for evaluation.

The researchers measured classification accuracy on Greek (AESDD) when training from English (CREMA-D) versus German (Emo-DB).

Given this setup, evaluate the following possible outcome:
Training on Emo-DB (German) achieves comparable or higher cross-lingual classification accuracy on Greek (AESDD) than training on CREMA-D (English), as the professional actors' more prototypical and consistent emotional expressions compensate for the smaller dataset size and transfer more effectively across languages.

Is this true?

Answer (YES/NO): NO